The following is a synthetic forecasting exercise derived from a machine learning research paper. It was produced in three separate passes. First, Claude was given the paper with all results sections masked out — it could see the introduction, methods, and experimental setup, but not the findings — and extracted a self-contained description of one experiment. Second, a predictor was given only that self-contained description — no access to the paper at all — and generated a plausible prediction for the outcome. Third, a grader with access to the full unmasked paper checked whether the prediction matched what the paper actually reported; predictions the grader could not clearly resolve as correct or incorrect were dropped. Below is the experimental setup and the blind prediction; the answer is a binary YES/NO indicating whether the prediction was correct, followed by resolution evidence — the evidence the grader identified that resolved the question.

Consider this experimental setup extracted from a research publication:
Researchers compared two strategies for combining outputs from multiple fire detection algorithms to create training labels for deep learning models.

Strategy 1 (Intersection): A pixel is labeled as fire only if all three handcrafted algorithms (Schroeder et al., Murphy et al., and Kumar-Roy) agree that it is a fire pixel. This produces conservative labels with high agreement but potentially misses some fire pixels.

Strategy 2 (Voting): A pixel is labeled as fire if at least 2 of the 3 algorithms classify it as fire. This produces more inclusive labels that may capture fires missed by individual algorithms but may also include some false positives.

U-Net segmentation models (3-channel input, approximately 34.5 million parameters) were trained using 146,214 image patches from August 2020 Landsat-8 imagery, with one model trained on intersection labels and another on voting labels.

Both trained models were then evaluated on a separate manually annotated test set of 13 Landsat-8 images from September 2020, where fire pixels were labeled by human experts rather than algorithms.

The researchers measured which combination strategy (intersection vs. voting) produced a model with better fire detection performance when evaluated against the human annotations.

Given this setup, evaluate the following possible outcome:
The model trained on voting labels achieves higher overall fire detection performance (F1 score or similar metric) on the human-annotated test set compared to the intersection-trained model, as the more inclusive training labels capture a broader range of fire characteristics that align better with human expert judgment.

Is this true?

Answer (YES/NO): YES